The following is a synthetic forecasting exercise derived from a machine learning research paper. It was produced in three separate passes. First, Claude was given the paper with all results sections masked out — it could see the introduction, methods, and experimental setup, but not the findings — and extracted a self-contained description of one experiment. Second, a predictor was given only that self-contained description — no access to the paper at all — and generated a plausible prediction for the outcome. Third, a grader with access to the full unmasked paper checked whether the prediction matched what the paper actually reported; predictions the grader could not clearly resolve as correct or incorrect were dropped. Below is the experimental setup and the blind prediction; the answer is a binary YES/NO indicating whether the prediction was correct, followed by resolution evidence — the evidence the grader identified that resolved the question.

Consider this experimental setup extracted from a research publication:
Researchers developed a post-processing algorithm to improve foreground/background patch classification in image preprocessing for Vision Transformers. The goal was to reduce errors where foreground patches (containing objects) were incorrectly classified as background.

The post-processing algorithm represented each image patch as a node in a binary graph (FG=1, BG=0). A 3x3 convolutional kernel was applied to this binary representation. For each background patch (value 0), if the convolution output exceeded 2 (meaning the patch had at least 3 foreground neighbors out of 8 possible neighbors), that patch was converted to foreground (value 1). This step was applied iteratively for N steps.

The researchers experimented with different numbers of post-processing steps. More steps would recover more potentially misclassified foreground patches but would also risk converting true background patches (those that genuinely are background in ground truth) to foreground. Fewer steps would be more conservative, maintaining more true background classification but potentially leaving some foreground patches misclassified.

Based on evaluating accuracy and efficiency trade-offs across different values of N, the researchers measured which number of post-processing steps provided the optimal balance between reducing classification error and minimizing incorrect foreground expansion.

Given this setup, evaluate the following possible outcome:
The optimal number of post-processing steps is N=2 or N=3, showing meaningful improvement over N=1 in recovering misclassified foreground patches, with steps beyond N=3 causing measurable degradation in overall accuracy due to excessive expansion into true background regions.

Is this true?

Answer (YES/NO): YES